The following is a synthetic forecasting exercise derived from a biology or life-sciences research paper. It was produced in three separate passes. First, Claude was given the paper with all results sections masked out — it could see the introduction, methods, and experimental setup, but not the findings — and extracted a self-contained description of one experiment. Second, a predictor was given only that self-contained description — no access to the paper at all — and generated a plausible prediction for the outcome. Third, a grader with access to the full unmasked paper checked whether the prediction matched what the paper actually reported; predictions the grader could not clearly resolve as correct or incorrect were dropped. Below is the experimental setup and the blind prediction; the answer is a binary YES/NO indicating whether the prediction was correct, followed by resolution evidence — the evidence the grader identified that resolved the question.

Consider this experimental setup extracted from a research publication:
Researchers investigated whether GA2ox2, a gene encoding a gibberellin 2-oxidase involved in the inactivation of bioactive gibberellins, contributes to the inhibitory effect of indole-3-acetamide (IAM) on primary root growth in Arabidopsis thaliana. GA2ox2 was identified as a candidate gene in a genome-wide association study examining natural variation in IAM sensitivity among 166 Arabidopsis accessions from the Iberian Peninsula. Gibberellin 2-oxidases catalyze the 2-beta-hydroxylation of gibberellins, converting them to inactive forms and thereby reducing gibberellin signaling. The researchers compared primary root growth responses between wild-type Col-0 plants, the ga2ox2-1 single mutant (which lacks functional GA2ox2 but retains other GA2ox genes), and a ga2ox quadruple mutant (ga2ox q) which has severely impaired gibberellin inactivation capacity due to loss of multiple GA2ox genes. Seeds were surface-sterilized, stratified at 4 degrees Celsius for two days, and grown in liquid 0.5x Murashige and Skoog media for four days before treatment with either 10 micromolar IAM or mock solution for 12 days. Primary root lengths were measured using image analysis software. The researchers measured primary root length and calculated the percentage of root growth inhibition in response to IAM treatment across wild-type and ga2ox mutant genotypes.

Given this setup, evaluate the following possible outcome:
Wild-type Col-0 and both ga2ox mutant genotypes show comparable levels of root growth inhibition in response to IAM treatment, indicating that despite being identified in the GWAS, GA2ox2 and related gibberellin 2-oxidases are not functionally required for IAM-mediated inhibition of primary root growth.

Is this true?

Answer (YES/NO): YES